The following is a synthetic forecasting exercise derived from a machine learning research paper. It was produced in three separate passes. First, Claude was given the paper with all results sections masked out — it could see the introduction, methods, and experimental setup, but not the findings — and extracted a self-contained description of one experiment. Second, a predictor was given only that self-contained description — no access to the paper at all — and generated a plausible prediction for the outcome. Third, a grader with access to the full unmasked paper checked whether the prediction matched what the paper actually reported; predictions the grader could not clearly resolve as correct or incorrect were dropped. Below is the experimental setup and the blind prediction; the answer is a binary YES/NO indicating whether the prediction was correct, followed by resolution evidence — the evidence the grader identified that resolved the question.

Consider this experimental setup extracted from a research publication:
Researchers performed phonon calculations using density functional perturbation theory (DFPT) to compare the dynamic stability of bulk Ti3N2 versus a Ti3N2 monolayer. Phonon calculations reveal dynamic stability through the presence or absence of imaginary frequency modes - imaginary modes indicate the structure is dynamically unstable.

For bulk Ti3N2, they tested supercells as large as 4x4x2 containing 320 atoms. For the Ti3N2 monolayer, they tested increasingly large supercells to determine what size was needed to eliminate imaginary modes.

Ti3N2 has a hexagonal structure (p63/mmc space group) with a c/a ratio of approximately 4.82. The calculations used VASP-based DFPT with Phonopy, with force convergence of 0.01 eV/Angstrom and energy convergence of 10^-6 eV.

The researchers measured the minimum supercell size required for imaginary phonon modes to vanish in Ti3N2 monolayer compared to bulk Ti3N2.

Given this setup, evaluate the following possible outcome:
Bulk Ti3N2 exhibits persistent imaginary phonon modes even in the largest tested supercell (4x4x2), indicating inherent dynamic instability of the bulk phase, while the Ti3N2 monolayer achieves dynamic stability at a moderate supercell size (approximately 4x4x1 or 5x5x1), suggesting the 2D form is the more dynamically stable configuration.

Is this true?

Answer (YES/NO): NO